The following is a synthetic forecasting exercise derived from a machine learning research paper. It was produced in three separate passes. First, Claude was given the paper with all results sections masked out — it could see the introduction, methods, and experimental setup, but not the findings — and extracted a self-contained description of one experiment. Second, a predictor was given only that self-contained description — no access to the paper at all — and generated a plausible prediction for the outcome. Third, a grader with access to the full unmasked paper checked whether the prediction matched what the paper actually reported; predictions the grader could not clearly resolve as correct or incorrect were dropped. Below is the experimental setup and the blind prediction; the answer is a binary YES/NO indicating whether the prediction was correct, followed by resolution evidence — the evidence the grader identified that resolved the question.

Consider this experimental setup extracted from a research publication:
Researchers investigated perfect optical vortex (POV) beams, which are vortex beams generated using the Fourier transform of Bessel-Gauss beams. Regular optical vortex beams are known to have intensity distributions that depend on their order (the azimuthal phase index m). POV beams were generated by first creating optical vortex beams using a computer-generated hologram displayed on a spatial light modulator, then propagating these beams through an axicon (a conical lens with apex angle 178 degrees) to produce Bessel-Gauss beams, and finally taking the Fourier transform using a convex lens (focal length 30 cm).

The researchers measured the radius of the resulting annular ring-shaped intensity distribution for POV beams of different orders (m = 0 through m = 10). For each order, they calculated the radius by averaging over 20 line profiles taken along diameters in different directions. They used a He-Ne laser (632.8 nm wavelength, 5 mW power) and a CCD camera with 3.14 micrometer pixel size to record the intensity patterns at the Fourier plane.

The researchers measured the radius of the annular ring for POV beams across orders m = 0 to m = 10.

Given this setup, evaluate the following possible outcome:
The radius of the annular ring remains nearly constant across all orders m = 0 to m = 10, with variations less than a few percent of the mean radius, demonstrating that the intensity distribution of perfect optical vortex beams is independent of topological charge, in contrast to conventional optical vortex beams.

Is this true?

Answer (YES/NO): YES